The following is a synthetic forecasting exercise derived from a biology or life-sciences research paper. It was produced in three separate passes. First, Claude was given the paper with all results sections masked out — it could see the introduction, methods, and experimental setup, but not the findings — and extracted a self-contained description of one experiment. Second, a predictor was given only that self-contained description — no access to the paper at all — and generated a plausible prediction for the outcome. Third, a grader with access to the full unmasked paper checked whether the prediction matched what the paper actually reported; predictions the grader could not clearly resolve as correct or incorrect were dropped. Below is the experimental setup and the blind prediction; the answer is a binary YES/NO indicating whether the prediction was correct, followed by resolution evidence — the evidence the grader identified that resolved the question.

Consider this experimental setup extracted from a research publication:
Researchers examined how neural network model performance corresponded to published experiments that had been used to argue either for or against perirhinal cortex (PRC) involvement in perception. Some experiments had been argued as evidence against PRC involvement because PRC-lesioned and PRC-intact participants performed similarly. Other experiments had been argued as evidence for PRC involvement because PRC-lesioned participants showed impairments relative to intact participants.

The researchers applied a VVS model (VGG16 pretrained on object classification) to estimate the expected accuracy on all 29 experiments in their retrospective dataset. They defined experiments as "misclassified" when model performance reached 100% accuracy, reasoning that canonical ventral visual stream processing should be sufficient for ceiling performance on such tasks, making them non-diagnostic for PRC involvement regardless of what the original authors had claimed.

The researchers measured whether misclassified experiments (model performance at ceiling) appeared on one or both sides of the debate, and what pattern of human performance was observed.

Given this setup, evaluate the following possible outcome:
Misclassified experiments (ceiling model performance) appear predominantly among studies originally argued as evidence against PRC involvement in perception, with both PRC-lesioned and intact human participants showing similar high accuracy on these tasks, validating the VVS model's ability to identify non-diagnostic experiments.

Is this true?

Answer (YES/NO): NO